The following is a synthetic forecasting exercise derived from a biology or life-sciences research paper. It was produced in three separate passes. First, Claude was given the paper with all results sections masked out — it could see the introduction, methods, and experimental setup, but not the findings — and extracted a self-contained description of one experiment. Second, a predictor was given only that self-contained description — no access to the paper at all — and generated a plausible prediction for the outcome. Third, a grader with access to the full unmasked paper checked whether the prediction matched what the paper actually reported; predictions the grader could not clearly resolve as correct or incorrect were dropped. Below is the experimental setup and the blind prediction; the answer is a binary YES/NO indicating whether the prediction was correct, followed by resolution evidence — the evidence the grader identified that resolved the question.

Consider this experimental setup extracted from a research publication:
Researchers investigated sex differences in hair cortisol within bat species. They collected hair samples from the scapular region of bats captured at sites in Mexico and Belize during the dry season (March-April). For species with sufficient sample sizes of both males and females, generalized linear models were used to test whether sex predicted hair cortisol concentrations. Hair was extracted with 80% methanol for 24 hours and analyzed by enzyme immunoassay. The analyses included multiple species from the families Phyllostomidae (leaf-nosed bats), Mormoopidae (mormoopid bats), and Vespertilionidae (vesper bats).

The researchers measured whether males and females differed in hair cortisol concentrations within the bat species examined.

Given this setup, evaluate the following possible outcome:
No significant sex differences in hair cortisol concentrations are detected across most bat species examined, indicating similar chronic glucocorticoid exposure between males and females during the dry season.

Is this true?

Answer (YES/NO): YES